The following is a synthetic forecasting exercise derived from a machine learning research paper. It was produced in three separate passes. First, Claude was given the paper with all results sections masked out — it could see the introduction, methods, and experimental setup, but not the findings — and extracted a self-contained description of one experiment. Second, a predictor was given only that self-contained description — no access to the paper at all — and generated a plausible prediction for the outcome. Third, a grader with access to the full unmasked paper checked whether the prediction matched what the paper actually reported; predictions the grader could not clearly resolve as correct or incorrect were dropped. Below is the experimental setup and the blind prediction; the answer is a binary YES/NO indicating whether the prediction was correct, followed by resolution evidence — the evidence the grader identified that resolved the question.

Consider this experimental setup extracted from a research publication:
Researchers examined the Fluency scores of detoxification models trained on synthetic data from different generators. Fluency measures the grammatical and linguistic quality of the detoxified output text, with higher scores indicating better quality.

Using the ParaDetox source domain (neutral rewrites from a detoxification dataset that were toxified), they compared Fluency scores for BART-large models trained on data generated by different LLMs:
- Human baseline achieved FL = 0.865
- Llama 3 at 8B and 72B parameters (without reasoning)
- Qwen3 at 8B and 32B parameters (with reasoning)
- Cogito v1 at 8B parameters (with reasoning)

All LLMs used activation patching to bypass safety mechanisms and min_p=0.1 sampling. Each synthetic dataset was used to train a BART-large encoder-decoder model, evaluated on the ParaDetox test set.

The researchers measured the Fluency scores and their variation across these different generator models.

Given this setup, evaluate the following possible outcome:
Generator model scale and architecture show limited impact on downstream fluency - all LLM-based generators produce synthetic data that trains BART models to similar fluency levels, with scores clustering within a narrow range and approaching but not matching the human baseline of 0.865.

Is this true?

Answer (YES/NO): YES